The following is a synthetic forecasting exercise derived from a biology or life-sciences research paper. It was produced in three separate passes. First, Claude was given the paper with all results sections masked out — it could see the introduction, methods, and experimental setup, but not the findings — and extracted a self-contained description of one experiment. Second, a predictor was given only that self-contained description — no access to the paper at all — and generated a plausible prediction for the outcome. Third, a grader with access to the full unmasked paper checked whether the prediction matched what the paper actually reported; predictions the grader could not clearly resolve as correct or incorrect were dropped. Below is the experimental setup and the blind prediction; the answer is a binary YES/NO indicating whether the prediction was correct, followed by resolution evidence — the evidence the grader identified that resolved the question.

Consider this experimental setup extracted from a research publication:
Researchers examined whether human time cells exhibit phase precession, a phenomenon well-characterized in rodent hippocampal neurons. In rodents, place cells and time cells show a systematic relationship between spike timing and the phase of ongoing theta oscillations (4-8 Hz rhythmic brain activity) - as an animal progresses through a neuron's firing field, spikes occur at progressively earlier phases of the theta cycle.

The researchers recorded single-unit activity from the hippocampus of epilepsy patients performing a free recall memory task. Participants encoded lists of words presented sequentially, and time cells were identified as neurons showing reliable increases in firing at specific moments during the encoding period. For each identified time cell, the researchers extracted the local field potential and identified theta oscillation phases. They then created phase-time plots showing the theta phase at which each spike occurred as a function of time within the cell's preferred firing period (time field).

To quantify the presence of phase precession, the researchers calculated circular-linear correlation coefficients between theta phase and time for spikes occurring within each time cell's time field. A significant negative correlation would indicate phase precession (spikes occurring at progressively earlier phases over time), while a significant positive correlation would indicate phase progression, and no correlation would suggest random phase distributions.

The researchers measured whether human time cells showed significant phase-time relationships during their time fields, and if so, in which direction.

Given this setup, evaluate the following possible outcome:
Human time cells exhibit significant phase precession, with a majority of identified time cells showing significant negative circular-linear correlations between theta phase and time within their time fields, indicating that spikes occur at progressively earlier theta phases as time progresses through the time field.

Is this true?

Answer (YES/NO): NO